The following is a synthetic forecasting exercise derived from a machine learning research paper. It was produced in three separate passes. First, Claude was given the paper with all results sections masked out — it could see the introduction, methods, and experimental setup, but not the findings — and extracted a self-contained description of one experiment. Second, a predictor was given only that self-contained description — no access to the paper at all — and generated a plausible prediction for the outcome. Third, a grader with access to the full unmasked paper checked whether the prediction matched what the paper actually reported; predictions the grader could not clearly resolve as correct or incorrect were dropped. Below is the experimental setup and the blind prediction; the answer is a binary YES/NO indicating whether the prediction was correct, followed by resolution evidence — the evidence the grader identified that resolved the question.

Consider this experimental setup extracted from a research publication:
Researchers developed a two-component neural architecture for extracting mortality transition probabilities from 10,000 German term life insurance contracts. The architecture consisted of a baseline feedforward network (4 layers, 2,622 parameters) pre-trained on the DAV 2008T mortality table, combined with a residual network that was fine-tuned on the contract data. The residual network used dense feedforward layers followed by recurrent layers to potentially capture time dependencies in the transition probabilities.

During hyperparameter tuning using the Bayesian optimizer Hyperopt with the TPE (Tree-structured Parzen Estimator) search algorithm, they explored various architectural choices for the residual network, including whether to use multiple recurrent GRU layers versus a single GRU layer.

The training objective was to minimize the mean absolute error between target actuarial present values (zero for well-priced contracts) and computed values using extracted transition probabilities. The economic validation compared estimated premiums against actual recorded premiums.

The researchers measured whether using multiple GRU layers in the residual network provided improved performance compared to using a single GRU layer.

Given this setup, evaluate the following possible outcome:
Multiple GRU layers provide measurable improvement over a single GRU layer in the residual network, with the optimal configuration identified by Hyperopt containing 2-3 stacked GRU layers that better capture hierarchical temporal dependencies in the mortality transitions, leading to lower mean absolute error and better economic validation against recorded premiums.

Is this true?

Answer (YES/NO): NO